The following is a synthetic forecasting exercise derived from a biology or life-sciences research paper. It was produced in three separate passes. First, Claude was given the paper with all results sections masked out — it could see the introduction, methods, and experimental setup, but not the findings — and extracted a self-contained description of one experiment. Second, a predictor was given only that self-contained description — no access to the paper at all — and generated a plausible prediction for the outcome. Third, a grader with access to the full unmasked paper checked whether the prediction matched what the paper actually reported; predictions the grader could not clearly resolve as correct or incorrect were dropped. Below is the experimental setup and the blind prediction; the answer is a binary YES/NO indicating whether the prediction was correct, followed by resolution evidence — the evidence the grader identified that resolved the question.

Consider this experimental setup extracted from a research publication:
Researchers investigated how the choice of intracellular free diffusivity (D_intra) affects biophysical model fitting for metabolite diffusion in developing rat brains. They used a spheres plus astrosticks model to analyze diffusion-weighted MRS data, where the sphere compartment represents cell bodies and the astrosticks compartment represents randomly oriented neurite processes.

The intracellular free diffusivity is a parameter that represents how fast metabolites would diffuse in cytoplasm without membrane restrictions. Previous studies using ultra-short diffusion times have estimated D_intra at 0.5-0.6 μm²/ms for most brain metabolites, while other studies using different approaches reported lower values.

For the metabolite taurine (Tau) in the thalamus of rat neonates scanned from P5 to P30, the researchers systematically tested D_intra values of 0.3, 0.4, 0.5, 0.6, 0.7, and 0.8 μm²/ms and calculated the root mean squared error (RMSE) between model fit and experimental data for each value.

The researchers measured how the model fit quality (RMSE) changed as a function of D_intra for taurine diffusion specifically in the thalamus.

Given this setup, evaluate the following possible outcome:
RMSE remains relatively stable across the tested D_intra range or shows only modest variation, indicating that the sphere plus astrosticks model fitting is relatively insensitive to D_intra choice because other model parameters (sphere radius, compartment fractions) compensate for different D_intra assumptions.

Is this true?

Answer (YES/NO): NO